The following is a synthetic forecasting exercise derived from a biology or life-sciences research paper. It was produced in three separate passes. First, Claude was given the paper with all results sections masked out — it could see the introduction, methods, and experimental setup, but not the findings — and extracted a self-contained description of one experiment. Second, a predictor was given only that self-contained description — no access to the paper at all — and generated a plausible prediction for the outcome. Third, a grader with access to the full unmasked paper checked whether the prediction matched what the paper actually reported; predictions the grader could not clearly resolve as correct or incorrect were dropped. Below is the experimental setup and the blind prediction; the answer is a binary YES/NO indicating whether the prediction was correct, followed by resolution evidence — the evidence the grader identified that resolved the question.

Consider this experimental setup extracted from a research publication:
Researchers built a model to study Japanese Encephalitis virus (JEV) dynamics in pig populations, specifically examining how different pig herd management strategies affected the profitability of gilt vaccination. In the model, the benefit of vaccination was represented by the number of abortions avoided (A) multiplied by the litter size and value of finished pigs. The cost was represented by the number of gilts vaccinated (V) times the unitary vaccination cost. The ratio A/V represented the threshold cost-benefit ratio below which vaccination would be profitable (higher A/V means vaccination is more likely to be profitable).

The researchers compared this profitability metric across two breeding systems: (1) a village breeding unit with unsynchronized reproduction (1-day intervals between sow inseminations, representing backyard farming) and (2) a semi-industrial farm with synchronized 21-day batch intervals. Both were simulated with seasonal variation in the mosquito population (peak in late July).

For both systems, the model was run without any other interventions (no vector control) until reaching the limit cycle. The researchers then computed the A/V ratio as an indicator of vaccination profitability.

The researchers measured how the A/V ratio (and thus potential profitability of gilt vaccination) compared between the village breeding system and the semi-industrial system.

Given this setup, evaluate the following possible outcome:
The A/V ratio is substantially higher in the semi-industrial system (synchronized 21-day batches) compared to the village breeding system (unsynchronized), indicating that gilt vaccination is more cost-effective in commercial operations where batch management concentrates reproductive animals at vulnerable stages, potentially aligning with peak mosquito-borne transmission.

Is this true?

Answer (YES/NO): NO